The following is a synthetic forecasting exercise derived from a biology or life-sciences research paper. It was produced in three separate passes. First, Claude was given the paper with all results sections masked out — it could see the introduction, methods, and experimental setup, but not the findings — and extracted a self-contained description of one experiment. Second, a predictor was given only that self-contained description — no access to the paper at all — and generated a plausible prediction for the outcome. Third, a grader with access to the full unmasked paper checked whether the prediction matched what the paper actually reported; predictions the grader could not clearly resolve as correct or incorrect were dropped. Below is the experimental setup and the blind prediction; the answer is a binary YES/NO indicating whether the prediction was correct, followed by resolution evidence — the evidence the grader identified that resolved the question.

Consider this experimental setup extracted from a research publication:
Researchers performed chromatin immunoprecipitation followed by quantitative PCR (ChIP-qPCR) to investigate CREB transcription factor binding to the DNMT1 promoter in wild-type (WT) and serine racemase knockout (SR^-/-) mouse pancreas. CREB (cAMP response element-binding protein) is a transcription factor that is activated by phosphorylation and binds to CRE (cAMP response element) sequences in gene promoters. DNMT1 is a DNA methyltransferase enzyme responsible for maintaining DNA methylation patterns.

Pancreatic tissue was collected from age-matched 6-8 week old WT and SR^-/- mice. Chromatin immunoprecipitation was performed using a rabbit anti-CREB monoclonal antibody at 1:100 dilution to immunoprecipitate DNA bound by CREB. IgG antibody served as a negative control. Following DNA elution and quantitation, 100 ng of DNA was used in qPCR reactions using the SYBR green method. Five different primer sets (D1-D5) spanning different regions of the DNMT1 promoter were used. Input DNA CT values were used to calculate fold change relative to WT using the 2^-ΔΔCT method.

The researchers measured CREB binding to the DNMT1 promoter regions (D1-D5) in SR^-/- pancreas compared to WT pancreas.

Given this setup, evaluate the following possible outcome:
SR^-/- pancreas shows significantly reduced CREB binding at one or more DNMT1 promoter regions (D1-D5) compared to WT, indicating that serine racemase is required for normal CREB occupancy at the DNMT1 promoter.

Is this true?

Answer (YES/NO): YES